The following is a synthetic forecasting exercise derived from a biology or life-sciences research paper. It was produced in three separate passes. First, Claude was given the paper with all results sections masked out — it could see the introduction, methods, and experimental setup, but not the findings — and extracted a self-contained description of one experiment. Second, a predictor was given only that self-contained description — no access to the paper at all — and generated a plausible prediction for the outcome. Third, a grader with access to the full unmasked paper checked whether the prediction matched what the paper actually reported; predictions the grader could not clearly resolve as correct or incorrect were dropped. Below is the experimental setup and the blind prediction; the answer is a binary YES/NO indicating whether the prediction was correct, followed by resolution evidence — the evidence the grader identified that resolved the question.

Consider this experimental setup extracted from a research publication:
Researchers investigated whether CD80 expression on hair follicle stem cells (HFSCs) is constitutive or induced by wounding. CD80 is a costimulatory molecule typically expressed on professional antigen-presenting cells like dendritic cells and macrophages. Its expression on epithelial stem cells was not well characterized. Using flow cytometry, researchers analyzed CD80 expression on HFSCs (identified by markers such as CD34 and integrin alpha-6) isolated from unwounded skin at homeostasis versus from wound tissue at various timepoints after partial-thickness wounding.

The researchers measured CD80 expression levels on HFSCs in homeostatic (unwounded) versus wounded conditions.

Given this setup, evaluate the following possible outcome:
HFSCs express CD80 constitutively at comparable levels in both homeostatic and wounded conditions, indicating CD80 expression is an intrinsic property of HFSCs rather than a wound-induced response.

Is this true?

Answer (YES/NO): NO